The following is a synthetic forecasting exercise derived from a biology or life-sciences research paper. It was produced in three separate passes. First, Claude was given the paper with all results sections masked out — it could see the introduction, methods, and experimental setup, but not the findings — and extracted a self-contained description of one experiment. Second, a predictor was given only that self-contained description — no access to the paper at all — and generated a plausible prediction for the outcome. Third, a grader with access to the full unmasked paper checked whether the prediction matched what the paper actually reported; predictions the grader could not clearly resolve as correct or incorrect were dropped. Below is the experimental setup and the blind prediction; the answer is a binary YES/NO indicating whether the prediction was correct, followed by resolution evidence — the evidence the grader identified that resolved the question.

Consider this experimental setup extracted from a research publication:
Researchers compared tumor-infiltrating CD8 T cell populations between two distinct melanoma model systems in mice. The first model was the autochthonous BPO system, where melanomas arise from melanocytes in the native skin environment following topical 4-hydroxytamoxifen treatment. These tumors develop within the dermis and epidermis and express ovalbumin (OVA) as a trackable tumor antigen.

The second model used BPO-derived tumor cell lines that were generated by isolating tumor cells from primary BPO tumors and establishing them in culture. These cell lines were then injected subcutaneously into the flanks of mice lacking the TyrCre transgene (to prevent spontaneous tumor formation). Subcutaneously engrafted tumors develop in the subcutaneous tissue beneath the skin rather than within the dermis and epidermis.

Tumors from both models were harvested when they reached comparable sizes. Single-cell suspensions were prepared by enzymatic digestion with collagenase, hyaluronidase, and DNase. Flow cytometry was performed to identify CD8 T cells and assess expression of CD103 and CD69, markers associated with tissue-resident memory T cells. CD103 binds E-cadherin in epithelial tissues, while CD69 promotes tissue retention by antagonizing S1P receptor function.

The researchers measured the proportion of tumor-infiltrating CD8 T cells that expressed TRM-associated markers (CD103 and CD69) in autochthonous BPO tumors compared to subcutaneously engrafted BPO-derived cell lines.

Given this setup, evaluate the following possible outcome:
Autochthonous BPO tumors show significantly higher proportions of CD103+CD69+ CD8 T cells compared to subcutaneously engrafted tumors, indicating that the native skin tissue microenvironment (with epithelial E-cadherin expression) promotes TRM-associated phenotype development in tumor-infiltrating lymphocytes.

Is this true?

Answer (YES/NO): YES